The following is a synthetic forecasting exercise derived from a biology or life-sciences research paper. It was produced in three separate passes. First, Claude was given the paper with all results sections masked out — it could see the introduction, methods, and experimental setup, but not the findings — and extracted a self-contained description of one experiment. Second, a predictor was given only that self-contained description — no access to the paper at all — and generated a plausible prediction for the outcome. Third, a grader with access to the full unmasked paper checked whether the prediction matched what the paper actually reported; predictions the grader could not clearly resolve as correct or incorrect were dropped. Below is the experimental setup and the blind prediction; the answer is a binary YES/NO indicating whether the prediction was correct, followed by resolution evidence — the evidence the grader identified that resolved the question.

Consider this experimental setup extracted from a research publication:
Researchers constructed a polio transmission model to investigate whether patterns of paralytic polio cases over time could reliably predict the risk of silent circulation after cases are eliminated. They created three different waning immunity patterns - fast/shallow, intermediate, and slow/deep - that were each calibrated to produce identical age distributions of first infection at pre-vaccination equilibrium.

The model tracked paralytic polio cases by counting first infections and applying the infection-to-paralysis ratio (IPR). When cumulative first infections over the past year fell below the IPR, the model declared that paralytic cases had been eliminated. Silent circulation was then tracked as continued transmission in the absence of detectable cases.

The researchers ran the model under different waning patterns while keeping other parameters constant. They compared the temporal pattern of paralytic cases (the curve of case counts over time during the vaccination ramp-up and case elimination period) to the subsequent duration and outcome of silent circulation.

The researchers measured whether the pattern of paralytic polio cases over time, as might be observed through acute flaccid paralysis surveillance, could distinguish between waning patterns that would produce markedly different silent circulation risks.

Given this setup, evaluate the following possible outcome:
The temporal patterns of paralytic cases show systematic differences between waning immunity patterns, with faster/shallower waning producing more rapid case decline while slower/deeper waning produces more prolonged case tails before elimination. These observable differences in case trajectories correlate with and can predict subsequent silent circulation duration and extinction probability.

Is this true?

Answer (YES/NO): NO